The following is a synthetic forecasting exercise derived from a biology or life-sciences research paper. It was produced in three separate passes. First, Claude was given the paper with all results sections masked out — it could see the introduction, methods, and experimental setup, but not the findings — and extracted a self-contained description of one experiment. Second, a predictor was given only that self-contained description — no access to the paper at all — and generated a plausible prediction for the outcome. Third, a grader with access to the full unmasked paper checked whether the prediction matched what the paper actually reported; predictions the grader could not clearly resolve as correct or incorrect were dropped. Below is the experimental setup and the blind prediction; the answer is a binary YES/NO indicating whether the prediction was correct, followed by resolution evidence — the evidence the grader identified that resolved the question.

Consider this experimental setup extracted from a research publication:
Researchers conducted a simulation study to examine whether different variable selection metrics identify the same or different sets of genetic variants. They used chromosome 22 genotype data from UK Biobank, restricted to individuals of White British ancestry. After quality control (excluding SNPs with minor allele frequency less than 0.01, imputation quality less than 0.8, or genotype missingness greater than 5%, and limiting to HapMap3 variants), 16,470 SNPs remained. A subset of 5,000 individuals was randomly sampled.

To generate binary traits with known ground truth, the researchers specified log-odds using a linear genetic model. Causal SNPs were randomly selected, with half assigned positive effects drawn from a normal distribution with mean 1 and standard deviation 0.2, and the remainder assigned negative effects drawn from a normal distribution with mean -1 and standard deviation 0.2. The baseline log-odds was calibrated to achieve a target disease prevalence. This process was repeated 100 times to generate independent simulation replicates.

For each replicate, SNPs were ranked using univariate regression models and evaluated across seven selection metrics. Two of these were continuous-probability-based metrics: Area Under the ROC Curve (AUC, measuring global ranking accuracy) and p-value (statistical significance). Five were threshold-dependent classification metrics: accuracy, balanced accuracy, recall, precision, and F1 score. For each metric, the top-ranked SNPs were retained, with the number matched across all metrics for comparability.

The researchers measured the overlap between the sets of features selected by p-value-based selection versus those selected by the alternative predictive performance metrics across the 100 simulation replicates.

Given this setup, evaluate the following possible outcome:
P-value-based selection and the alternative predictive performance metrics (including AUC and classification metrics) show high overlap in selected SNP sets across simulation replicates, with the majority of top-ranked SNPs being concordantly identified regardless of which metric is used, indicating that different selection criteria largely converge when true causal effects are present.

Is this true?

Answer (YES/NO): NO